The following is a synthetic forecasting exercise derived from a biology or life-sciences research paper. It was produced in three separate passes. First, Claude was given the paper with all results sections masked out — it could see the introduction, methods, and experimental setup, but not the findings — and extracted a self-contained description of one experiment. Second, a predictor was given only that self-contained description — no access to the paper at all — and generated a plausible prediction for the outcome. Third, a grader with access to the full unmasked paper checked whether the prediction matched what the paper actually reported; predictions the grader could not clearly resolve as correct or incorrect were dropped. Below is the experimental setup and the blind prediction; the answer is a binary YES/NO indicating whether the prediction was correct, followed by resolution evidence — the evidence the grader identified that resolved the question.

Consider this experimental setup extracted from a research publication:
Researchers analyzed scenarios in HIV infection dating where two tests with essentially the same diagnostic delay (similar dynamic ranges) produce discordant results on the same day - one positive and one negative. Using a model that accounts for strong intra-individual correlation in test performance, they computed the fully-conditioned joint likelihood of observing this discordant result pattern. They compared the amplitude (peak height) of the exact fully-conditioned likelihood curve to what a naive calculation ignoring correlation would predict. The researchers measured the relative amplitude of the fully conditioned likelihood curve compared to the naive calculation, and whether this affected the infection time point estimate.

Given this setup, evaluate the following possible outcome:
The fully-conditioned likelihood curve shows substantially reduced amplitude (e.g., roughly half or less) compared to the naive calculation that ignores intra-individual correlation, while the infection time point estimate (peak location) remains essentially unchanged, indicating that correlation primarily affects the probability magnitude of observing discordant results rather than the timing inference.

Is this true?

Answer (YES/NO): YES